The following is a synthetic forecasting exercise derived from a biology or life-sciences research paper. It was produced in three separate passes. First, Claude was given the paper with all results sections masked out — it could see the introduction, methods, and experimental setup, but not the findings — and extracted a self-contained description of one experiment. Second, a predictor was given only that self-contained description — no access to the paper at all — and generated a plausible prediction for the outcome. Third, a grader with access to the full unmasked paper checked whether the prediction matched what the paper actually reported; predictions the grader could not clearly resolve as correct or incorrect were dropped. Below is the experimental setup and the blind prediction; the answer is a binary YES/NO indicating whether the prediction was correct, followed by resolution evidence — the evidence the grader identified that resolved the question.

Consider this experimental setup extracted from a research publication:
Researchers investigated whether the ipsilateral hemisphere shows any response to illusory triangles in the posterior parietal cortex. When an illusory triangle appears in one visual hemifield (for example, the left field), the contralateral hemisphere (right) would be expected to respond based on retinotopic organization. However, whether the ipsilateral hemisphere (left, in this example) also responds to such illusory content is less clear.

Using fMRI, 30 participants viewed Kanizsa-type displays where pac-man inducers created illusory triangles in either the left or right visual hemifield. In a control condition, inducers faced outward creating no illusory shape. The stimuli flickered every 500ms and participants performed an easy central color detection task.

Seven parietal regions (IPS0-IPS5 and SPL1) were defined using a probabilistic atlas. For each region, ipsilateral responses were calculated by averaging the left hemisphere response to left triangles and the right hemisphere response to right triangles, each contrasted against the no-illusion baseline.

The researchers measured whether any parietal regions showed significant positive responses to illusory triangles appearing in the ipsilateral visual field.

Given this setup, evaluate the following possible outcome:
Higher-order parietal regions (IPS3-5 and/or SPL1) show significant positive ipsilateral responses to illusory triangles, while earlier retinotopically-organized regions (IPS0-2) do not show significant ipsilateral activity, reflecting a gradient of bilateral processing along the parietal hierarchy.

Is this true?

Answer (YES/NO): NO